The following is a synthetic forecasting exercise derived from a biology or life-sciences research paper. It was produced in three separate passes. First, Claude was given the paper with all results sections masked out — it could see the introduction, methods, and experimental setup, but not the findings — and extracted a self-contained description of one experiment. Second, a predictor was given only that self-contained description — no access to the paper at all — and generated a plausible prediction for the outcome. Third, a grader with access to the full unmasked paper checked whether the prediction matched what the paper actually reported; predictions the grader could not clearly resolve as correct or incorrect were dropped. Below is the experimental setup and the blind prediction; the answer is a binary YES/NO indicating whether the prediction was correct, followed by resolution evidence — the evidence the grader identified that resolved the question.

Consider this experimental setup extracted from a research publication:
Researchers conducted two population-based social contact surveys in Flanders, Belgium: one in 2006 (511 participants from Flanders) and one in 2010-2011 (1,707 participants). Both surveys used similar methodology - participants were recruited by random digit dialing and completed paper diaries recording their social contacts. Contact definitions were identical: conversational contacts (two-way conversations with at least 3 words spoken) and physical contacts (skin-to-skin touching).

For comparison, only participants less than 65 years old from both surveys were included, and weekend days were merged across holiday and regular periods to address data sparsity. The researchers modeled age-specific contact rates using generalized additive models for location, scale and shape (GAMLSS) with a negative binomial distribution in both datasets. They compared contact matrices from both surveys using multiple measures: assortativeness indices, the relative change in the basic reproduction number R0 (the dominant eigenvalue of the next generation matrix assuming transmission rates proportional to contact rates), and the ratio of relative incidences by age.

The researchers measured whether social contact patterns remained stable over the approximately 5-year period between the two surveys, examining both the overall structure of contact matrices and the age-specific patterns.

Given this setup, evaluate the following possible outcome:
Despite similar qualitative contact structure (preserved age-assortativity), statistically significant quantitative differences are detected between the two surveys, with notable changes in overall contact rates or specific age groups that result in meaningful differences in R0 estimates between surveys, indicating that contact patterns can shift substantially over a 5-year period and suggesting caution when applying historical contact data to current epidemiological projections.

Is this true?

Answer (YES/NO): NO